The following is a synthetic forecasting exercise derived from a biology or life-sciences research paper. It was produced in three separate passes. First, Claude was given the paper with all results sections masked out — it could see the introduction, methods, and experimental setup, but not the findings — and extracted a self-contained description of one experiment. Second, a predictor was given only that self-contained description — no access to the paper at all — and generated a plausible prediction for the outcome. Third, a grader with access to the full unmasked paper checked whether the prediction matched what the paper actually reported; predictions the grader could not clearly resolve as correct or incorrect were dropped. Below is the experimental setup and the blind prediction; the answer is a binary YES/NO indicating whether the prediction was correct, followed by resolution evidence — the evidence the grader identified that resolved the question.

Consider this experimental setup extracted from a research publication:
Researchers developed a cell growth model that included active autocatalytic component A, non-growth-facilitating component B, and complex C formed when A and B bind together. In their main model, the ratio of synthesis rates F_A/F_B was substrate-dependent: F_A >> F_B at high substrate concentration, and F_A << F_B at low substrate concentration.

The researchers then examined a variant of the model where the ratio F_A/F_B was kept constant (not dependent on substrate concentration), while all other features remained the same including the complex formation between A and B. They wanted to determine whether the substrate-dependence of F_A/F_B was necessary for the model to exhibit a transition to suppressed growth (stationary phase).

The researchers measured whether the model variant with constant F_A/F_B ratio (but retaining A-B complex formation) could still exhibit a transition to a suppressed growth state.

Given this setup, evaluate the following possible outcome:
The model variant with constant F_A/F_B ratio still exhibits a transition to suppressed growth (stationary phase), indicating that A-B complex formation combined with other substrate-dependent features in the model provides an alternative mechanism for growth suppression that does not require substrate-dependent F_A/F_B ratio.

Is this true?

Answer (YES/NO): YES